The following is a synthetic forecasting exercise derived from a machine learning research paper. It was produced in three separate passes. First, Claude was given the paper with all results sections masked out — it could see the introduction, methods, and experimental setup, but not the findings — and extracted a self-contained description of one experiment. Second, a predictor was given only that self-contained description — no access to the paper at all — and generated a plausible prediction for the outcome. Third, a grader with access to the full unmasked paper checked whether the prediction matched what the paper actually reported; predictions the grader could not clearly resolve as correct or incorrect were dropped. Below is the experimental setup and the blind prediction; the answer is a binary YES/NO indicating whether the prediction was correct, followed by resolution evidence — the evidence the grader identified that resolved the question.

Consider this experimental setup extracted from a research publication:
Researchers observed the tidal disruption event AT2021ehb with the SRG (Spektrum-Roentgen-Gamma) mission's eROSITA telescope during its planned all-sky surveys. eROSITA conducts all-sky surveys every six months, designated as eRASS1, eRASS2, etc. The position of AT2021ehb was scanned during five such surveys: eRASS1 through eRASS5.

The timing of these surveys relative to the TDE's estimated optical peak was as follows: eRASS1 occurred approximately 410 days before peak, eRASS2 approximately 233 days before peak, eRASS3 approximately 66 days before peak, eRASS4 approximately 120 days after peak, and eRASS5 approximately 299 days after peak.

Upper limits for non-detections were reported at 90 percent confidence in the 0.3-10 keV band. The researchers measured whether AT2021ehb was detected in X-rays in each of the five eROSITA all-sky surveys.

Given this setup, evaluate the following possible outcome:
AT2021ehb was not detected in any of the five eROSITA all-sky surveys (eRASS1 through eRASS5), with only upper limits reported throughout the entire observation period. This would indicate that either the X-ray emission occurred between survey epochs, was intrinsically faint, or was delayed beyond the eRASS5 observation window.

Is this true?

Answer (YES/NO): NO